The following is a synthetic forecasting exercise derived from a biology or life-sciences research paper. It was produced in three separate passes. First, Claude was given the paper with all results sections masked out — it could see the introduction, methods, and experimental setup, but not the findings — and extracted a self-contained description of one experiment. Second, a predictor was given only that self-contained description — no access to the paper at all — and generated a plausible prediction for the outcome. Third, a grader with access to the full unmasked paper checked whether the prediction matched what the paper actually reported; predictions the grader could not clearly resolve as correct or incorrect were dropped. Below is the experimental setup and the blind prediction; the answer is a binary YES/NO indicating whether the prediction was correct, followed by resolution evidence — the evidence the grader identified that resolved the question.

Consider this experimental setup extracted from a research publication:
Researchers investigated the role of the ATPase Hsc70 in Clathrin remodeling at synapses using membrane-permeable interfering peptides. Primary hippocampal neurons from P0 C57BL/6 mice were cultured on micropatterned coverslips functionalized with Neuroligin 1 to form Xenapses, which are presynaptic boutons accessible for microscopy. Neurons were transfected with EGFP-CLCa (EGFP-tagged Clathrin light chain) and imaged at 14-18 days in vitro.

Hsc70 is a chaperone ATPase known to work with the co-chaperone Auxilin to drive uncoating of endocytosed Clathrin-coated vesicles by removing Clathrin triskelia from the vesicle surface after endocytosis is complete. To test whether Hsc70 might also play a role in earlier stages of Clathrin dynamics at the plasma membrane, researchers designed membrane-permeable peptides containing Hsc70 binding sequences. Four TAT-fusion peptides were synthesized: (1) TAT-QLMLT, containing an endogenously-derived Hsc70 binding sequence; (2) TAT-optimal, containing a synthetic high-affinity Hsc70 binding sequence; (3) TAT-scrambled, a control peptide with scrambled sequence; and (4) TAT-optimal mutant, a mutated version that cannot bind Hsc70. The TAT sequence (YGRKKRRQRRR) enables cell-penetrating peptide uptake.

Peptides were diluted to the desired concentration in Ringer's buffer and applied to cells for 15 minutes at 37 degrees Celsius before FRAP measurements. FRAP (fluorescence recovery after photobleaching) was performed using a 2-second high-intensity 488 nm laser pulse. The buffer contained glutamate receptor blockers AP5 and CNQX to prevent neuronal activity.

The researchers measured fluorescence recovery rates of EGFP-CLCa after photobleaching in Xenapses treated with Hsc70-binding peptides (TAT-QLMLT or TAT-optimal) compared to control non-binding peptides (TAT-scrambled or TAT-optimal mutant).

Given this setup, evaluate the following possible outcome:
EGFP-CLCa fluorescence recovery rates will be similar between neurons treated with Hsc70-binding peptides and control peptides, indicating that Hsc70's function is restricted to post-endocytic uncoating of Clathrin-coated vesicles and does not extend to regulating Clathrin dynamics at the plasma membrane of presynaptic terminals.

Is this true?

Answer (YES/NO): NO